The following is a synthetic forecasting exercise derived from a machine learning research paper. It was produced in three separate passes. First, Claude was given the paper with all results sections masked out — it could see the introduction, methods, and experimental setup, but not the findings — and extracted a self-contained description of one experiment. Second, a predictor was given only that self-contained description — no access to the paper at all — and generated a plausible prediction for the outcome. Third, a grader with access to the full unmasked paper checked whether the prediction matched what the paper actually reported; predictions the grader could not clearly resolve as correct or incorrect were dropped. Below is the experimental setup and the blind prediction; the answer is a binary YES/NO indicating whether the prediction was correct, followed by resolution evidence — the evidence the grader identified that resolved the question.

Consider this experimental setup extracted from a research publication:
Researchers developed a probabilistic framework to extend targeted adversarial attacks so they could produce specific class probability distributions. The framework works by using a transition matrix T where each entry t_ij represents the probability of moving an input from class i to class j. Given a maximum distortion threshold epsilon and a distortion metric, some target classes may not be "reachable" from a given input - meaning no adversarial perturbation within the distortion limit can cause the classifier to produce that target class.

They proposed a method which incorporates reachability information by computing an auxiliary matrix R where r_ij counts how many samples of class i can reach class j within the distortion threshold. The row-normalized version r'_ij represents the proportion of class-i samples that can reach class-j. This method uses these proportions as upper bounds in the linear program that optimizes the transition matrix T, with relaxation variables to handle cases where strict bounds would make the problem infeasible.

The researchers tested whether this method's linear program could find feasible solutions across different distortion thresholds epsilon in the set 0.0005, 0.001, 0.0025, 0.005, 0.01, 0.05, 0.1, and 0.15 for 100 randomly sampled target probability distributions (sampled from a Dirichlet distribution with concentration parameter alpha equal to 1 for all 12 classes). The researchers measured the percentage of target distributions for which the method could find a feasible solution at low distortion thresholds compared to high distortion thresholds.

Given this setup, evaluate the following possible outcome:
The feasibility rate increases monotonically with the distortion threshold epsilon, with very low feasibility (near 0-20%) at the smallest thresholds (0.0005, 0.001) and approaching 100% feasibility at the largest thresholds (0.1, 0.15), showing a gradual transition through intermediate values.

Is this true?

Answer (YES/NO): NO